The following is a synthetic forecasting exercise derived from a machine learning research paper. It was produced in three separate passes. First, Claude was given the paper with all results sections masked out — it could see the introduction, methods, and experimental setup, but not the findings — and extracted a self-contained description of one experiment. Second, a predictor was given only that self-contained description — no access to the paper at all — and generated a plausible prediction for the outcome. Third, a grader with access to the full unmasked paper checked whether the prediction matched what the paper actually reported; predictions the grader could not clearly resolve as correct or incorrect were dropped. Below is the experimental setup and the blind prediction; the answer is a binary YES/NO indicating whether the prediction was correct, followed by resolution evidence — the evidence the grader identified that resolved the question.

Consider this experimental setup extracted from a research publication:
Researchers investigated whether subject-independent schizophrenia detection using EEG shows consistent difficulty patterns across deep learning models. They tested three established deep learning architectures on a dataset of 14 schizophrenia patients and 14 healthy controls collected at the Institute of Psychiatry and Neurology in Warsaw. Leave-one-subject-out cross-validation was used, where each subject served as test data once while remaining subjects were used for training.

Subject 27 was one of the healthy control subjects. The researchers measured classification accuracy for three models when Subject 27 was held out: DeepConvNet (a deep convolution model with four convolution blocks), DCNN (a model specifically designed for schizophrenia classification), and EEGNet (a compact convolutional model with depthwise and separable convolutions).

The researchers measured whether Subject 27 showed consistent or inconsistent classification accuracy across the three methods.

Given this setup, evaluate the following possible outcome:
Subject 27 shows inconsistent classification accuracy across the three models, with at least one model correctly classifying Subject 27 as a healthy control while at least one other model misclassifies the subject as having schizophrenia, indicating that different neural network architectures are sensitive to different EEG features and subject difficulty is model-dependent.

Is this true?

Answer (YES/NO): NO